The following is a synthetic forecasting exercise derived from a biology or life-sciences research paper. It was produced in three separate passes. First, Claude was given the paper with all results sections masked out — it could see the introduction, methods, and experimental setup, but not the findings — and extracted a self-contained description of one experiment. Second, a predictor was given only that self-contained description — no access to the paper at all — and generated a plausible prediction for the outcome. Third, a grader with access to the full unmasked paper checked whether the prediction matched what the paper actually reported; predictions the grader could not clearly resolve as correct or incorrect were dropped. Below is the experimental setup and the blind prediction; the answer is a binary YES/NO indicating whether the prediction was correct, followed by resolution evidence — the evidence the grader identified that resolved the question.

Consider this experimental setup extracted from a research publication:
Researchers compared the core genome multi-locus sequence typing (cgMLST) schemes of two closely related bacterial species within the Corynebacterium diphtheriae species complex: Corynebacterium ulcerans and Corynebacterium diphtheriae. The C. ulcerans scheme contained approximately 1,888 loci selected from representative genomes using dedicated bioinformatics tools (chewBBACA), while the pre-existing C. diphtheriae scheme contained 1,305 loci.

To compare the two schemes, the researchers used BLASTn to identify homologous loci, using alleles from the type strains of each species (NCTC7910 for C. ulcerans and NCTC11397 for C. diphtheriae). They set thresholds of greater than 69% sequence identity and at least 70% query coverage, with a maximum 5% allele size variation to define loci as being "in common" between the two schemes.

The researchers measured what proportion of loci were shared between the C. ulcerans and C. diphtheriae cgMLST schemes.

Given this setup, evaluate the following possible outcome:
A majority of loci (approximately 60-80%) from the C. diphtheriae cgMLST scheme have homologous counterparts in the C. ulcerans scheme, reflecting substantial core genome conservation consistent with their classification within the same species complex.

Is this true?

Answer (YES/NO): NO